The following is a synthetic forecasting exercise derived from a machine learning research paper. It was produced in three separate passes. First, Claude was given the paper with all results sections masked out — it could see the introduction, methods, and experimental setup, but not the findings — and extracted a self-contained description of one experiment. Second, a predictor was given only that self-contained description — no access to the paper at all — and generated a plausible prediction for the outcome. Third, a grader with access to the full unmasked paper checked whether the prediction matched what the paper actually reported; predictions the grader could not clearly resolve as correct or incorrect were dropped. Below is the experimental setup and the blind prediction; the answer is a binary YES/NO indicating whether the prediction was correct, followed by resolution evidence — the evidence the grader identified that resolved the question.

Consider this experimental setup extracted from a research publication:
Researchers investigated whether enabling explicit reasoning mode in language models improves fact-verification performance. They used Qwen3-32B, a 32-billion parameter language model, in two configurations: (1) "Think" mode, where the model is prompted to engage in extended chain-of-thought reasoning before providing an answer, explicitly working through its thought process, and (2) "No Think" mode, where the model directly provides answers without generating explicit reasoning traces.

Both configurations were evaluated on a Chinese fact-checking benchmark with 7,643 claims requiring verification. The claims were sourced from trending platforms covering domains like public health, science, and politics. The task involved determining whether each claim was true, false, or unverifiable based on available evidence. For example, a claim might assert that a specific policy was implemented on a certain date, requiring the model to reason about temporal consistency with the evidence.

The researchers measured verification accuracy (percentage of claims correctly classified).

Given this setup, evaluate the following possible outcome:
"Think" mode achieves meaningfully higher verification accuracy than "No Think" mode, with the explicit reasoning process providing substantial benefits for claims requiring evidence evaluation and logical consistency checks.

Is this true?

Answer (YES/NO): YES